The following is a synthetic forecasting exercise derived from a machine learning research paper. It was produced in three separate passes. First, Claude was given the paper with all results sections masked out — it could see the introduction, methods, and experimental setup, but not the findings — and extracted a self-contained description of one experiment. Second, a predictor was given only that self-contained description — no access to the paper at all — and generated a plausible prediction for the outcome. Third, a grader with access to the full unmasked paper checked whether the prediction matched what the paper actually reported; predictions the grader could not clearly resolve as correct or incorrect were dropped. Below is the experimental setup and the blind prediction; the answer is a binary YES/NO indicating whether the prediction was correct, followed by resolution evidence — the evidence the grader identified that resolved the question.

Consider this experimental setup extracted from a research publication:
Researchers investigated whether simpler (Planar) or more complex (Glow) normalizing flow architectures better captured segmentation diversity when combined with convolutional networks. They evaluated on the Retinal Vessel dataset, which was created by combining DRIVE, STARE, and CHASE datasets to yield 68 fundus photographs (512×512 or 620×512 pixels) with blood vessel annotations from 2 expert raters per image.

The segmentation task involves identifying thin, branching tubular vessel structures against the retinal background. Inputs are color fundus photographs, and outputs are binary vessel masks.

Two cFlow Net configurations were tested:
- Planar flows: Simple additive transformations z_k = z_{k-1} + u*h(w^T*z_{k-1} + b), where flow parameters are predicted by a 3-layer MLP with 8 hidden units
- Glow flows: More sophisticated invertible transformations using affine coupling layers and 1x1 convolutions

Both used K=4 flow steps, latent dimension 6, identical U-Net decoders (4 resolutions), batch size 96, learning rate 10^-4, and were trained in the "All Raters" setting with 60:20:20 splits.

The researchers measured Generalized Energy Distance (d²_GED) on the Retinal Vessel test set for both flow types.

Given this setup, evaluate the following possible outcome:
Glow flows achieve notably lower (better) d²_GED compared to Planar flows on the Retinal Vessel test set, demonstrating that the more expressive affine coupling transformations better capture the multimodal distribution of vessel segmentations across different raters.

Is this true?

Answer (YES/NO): NO